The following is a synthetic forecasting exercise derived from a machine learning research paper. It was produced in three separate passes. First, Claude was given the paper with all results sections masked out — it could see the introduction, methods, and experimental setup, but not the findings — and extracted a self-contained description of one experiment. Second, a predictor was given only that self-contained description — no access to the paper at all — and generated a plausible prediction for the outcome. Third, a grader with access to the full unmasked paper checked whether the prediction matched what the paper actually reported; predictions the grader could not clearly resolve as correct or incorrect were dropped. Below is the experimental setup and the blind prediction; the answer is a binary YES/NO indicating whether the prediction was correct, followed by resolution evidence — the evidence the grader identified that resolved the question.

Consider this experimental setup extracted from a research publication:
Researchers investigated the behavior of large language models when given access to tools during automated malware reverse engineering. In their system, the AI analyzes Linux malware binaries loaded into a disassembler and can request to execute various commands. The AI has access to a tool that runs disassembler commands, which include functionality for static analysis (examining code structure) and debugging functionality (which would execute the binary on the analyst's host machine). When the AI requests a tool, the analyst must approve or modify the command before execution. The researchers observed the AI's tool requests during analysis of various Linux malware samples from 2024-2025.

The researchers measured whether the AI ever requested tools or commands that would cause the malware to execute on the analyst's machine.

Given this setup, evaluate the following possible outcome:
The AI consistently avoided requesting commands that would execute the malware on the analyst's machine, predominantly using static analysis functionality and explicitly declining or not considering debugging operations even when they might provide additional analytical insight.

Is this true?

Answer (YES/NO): NO